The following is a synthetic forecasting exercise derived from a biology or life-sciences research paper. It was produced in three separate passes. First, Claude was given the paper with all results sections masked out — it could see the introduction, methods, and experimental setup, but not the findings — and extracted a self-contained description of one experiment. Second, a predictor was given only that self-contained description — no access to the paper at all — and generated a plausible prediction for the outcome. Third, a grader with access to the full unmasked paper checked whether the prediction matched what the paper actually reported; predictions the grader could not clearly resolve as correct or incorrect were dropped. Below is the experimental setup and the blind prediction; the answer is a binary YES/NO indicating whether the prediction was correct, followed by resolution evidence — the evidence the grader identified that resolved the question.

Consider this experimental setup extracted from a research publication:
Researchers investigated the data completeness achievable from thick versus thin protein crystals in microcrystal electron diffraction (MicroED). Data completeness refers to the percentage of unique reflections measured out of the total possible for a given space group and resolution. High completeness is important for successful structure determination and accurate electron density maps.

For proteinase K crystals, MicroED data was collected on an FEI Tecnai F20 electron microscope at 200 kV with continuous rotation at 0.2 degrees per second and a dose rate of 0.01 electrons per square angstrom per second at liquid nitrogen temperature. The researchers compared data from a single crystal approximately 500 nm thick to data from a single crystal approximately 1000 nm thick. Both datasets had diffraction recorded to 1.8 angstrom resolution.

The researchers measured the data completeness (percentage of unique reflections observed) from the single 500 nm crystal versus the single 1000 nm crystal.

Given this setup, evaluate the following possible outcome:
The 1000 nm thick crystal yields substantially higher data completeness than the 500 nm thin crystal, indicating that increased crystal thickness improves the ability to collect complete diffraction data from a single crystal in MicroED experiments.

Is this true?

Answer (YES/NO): NO